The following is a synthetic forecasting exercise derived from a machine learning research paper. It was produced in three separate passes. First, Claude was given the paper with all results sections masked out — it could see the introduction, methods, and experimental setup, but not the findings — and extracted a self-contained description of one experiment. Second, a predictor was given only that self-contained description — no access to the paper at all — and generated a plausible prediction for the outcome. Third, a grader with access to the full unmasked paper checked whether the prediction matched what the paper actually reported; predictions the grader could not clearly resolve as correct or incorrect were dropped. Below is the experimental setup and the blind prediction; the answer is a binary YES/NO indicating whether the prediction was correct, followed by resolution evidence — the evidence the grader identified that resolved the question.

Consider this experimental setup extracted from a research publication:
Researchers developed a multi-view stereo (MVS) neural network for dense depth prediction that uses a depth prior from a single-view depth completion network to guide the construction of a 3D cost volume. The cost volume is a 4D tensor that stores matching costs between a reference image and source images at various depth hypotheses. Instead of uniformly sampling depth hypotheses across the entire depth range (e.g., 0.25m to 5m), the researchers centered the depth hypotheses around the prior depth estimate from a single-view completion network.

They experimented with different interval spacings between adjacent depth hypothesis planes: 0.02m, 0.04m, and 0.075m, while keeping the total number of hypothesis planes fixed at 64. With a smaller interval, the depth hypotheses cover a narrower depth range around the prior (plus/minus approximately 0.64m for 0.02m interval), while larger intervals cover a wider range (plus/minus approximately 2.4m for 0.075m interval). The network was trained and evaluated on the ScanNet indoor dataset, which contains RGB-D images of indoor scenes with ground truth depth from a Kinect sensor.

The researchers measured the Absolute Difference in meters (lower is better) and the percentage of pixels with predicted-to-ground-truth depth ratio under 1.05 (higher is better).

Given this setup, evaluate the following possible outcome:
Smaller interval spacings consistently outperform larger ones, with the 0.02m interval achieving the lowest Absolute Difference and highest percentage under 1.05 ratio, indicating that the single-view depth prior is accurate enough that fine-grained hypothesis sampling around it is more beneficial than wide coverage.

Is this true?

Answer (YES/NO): NO